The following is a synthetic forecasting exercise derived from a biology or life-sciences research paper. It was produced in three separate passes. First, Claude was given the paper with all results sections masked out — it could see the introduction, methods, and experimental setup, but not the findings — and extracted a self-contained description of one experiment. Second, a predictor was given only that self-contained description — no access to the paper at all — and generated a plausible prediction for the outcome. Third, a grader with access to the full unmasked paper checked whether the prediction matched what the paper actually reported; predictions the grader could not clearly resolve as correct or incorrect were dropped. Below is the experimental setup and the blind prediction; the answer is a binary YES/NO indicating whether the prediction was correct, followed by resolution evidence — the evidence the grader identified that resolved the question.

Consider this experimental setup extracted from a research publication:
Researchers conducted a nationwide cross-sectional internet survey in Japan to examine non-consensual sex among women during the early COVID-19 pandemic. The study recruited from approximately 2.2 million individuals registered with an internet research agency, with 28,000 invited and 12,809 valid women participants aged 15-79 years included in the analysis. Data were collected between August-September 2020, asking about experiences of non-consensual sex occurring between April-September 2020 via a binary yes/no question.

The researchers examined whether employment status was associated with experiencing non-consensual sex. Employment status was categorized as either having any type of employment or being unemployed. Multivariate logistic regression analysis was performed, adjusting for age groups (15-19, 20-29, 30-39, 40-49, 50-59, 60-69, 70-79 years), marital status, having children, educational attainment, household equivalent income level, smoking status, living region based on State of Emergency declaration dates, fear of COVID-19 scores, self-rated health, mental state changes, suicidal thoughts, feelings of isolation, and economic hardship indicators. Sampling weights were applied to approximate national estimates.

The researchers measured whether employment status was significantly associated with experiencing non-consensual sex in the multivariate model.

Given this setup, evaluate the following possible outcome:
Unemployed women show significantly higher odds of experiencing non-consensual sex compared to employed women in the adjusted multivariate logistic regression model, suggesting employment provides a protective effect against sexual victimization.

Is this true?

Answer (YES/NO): NO